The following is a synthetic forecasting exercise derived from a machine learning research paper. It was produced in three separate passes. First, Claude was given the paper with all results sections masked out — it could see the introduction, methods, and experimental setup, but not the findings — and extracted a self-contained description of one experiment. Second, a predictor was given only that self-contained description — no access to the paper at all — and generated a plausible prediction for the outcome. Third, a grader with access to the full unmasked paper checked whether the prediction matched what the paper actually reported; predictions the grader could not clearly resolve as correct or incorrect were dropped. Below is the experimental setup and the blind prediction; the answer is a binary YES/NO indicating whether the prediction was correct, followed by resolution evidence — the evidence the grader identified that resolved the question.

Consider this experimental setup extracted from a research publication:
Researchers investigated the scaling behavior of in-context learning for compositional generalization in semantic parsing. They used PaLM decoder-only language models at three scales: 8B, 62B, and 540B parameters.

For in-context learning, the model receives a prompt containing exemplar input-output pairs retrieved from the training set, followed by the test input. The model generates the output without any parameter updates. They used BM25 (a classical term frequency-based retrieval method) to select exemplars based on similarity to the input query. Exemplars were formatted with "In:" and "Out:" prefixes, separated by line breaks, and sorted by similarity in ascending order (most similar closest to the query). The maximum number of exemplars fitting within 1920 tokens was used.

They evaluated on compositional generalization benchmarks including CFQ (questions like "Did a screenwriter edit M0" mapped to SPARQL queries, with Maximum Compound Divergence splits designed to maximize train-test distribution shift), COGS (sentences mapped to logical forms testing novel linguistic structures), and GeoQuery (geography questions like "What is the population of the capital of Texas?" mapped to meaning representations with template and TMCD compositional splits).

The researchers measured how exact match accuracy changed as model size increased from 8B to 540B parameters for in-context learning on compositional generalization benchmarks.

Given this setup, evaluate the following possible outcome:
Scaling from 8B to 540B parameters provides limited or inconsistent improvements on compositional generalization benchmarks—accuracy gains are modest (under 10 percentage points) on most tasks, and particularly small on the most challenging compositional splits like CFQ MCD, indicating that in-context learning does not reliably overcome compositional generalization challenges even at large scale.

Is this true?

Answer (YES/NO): NO